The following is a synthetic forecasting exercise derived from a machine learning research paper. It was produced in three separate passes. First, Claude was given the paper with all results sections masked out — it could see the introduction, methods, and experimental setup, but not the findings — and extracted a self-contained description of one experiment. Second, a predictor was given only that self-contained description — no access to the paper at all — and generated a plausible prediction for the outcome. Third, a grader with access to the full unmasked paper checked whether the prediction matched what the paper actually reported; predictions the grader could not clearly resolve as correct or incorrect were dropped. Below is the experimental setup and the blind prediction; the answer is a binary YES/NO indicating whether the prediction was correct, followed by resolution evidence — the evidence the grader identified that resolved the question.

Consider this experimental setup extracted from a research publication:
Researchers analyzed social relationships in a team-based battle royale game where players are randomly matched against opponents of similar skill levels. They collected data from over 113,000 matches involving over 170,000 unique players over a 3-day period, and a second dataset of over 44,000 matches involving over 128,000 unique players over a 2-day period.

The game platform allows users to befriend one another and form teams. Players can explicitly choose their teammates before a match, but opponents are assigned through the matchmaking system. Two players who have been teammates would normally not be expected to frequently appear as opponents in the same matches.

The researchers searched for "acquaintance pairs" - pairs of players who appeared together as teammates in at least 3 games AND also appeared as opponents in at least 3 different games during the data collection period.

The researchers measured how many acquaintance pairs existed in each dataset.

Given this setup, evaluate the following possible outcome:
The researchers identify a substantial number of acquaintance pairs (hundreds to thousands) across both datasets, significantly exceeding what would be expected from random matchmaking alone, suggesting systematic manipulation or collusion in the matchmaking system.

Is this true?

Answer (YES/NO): YES